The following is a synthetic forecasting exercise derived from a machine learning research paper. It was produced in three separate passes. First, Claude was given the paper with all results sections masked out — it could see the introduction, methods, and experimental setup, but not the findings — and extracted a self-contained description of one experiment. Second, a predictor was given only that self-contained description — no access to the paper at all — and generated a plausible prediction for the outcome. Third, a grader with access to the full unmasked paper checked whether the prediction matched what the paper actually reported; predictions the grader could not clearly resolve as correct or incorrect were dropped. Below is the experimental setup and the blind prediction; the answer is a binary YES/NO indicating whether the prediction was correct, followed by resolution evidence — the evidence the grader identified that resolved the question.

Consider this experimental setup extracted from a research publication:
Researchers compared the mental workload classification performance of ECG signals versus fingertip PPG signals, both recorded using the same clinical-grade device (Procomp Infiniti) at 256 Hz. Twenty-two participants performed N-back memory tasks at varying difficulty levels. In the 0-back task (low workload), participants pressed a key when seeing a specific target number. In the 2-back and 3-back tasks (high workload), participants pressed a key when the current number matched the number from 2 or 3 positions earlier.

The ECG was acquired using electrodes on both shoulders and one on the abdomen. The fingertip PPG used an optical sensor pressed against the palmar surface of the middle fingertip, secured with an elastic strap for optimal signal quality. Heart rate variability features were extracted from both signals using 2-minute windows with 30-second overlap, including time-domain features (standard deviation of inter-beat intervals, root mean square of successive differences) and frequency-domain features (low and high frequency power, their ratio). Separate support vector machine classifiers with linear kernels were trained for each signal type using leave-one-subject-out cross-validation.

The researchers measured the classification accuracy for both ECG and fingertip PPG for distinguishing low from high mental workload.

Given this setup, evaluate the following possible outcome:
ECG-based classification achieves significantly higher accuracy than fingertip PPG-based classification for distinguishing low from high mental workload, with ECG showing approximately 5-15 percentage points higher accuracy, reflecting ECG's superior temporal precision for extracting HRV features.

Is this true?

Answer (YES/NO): NO